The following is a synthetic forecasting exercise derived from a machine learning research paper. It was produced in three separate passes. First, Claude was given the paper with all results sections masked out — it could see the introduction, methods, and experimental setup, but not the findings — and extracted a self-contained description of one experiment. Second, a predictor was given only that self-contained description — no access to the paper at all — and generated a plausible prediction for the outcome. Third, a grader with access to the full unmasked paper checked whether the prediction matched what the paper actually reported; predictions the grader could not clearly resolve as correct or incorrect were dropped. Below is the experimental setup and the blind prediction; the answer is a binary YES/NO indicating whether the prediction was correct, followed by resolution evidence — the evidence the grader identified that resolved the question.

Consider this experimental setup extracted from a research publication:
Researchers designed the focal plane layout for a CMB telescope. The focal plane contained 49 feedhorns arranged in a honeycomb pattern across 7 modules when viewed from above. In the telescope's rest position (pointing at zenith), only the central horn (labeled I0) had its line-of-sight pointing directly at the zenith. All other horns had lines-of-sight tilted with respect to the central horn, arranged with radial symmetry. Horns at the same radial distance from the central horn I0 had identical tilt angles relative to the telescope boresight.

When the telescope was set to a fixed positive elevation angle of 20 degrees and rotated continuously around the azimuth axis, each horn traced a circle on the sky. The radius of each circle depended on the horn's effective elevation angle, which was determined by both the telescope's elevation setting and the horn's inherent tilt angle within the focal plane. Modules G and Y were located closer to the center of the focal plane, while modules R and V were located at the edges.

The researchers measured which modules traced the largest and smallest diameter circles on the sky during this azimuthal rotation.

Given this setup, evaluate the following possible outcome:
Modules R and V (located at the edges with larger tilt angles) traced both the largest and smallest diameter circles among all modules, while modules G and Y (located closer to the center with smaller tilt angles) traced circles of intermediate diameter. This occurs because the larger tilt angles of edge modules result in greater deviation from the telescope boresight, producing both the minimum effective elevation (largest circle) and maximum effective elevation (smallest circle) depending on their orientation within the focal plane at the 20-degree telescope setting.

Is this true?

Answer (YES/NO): NO